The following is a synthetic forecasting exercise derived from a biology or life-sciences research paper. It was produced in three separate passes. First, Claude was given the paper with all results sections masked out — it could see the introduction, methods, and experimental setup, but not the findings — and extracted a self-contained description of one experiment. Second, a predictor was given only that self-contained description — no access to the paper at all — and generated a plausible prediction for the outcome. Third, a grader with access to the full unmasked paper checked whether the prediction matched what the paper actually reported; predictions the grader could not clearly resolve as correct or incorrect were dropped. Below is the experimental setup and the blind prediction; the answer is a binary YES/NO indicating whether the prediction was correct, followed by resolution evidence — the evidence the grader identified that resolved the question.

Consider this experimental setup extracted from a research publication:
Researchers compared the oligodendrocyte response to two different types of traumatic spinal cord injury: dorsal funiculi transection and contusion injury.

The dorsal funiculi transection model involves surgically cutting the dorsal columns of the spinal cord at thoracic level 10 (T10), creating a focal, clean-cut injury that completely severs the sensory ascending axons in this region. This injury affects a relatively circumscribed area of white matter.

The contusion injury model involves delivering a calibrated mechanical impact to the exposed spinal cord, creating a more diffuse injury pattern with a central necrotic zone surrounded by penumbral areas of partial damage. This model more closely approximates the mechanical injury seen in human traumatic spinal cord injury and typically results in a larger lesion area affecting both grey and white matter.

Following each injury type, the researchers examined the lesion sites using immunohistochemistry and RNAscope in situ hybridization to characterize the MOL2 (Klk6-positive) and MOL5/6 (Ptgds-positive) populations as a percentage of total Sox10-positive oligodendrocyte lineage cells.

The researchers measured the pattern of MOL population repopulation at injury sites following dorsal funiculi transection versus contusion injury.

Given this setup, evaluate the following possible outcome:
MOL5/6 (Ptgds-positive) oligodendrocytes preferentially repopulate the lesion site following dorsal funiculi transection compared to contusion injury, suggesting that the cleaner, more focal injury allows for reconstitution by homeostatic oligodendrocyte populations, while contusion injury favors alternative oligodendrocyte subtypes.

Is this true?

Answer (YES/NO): NO